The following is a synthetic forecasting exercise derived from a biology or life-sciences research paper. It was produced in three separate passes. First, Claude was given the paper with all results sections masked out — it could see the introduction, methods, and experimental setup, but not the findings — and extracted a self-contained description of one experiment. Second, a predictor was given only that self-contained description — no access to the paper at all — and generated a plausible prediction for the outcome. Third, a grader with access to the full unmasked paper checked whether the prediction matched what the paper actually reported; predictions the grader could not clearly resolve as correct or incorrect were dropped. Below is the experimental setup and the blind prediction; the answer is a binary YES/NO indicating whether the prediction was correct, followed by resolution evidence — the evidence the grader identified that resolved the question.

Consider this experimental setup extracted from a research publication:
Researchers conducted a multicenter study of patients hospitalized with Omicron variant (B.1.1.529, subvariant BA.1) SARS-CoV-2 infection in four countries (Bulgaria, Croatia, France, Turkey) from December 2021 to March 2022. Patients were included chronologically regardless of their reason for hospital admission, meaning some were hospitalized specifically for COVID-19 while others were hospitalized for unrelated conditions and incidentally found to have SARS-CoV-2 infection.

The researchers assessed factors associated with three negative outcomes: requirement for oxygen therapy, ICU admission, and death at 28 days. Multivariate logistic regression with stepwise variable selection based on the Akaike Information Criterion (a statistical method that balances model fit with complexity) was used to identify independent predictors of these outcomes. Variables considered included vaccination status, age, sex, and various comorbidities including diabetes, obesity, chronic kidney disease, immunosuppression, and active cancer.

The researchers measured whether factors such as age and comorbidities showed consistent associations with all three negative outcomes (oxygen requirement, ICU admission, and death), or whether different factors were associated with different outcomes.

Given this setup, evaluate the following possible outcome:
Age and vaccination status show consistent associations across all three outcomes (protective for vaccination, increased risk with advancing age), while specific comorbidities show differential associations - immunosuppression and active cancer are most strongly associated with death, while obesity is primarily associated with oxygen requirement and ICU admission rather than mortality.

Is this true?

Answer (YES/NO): NO